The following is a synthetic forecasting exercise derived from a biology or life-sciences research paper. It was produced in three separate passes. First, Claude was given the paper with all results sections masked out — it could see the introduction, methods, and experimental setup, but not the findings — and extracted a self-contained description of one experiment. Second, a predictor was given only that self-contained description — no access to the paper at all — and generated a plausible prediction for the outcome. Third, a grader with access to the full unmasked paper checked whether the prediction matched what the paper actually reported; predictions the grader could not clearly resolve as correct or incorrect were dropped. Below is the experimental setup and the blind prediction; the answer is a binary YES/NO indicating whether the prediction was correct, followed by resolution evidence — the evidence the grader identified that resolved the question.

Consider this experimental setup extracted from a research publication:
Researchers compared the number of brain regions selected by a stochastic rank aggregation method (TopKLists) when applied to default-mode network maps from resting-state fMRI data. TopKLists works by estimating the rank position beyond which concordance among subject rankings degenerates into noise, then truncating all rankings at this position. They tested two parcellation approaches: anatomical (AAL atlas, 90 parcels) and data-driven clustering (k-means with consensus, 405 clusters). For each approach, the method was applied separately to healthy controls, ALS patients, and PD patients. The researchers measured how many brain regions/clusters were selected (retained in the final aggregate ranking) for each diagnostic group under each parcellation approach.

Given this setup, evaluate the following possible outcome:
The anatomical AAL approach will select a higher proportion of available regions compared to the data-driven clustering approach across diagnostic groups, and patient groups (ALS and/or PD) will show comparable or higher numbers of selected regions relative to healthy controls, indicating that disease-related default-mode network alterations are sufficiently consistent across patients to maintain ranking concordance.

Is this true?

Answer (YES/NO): NO